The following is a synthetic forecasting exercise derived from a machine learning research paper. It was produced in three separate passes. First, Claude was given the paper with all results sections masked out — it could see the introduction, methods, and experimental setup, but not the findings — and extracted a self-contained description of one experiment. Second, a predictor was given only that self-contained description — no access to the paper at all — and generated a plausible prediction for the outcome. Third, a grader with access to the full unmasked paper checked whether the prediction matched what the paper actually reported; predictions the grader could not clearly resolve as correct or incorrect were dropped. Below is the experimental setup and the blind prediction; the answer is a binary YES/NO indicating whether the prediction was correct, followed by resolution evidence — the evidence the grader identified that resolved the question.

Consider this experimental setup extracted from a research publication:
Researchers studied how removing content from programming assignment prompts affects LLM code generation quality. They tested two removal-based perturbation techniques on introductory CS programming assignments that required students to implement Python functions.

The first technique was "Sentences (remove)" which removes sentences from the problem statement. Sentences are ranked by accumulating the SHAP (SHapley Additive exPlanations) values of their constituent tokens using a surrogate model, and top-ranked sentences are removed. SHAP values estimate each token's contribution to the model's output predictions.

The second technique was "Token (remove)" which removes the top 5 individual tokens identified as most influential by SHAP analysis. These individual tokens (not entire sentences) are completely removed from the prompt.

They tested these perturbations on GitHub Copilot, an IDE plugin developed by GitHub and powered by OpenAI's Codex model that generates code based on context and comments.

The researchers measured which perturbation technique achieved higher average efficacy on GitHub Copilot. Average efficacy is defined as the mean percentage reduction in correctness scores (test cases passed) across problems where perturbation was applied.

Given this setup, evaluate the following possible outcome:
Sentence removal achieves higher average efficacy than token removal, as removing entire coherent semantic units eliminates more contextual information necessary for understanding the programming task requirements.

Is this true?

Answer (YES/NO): YES